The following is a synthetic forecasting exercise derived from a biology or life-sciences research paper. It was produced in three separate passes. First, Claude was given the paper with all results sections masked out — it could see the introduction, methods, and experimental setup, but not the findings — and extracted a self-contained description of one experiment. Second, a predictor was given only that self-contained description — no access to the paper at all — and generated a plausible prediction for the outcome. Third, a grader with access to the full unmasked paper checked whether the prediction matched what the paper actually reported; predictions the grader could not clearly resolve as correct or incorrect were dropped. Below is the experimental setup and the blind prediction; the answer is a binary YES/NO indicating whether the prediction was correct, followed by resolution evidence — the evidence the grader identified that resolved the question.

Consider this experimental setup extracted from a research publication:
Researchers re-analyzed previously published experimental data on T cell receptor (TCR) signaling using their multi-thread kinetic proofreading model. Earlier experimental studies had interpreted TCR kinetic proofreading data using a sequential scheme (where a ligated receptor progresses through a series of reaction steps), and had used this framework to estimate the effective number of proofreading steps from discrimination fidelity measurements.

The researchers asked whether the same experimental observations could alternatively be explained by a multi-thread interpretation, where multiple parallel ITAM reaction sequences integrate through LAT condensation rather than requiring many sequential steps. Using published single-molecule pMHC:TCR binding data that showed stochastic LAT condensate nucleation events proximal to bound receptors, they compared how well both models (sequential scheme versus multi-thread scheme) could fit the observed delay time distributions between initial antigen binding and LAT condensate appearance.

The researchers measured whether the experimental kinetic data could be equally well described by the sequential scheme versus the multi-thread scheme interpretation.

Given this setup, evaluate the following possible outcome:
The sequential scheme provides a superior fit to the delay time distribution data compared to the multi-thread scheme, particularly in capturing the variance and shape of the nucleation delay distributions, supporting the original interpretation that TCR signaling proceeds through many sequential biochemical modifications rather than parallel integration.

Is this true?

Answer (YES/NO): NO